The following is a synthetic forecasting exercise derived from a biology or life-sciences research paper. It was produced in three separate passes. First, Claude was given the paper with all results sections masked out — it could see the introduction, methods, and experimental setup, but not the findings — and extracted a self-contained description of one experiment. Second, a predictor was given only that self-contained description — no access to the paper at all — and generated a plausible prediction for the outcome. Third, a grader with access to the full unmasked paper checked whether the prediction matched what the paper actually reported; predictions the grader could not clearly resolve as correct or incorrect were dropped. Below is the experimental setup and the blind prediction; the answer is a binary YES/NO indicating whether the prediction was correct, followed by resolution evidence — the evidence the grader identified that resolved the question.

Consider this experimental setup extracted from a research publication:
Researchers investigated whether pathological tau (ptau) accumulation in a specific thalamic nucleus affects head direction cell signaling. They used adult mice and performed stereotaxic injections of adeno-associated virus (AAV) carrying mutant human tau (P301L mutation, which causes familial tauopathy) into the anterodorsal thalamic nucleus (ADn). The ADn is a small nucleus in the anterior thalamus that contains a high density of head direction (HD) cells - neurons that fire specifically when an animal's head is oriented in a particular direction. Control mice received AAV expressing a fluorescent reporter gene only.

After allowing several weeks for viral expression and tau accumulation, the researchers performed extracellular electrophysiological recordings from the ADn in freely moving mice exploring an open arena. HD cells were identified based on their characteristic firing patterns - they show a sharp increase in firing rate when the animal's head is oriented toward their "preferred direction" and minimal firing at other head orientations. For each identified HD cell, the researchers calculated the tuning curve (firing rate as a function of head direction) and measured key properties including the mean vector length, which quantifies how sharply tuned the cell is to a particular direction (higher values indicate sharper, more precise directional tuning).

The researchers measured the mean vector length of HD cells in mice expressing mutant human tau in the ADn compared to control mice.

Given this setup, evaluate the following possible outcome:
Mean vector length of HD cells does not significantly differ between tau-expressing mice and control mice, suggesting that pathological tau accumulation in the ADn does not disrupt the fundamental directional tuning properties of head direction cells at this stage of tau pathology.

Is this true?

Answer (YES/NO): NO